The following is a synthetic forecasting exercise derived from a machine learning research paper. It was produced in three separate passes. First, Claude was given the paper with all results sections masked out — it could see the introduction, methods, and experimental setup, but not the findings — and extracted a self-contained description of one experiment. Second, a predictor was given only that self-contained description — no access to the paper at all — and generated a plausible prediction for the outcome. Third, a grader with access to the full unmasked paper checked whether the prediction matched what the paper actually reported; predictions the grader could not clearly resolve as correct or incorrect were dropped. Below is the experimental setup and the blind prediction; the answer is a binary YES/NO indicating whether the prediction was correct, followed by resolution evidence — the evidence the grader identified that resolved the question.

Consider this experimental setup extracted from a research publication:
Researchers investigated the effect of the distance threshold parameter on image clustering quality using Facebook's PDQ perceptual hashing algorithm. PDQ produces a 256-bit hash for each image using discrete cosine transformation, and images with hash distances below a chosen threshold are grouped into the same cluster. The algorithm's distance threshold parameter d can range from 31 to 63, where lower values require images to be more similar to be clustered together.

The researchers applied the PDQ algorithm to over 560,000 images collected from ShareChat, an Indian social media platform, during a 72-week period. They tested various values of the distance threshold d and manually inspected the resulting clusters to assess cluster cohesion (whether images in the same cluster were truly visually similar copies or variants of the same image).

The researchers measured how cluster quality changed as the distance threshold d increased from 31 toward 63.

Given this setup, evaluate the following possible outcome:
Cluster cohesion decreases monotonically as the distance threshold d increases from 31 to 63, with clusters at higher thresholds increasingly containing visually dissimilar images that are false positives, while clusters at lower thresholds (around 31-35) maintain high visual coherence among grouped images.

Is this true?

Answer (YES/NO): NO